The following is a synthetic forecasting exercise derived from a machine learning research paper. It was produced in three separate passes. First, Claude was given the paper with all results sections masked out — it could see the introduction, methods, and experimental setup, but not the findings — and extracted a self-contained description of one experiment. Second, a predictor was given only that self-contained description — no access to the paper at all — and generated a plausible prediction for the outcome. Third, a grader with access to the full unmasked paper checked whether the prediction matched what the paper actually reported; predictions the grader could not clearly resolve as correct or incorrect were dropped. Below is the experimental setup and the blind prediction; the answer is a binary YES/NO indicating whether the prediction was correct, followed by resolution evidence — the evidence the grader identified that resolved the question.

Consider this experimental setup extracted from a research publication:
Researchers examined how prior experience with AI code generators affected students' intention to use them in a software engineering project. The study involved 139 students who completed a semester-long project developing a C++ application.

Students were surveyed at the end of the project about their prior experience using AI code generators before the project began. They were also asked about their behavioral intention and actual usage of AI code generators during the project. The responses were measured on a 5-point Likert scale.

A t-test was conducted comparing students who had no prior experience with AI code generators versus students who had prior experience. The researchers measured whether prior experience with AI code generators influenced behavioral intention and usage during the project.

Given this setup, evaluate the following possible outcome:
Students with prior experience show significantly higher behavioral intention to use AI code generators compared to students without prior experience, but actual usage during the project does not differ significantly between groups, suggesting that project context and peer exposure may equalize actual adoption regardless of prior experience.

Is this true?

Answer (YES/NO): NO